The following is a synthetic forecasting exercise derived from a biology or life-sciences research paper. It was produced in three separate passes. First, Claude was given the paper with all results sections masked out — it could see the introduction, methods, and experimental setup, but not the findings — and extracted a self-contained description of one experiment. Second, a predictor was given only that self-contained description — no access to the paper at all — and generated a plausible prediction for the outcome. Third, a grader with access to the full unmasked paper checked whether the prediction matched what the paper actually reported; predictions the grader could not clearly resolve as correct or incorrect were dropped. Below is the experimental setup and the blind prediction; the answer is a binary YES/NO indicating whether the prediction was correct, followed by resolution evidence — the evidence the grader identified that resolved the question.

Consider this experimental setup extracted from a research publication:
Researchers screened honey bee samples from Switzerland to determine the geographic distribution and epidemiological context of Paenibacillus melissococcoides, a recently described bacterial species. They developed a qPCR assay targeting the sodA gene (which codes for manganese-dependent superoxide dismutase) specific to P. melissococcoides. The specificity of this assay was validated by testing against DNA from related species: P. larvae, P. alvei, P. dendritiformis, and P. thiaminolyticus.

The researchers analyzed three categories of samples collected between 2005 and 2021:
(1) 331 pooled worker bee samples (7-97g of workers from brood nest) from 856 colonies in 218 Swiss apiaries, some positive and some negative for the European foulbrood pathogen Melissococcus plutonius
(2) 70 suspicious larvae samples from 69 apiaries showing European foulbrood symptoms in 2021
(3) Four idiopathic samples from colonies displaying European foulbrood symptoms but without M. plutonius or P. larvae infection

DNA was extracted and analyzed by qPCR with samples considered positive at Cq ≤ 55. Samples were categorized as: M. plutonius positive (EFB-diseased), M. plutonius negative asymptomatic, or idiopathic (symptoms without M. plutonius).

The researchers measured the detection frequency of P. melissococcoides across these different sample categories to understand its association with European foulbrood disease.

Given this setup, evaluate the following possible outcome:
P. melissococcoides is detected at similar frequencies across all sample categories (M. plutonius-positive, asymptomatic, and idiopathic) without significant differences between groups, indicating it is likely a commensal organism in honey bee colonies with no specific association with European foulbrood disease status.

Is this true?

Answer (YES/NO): NO